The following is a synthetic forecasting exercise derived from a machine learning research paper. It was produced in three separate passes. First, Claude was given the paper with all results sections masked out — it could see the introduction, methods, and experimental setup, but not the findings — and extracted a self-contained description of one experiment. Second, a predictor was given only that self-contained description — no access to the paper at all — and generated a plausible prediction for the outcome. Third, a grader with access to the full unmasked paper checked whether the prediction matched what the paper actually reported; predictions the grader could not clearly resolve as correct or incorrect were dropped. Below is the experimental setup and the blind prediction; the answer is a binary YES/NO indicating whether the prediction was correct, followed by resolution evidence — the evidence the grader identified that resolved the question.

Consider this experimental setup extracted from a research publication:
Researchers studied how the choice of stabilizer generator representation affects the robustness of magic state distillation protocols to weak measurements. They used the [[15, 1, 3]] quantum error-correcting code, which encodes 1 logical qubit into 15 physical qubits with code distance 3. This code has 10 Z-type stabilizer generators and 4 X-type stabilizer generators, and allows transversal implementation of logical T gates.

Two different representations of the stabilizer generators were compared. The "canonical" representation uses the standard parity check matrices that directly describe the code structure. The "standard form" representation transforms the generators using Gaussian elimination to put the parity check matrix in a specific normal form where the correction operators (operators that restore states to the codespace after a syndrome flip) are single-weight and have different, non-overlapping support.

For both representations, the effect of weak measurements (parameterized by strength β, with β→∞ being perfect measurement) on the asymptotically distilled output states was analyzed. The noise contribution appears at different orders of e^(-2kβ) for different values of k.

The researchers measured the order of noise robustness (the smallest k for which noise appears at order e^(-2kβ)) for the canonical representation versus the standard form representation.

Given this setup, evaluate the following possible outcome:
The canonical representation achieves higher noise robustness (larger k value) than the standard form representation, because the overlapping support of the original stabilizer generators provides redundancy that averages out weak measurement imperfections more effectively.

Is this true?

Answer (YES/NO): NO